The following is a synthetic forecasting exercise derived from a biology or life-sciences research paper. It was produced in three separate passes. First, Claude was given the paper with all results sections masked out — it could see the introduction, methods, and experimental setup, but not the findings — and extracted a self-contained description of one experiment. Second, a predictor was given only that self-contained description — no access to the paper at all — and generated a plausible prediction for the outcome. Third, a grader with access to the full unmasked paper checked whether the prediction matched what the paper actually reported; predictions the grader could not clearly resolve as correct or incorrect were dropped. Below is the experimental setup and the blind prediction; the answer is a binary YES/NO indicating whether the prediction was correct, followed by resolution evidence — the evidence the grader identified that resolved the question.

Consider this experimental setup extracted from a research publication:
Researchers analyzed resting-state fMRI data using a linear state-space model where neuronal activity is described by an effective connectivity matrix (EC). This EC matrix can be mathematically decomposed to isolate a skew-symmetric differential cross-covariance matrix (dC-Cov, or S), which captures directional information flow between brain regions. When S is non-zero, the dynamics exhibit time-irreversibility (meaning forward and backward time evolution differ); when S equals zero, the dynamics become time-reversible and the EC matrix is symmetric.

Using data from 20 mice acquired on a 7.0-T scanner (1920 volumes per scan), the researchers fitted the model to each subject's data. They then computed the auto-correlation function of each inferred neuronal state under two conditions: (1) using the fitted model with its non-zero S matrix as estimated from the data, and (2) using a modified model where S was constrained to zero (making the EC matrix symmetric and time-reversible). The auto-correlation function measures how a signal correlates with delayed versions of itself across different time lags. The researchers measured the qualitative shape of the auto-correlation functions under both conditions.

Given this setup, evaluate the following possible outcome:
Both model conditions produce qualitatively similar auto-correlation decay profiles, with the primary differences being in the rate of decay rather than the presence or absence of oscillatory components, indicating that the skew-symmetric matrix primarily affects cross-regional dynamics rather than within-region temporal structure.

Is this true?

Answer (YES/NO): NO